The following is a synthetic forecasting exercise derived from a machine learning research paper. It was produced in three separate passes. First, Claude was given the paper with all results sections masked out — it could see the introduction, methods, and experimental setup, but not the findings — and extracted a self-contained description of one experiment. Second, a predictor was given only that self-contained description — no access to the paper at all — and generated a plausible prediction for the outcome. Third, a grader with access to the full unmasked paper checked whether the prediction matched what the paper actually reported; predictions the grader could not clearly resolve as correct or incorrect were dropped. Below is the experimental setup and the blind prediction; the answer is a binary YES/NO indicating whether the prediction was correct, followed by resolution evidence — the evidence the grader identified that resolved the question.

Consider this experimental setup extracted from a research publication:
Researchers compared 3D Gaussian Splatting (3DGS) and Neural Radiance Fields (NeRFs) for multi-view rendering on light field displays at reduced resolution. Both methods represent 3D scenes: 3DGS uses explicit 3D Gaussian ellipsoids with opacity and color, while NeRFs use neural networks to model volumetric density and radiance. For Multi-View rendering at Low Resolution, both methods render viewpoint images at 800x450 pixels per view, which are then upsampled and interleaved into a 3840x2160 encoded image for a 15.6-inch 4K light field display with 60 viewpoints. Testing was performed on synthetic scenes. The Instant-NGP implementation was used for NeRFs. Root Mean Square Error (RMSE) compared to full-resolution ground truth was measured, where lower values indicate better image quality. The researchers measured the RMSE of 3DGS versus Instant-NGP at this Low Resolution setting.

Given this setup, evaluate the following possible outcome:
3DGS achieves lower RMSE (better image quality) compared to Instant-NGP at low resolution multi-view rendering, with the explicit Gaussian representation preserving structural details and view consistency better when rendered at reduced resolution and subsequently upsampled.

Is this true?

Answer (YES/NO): NO